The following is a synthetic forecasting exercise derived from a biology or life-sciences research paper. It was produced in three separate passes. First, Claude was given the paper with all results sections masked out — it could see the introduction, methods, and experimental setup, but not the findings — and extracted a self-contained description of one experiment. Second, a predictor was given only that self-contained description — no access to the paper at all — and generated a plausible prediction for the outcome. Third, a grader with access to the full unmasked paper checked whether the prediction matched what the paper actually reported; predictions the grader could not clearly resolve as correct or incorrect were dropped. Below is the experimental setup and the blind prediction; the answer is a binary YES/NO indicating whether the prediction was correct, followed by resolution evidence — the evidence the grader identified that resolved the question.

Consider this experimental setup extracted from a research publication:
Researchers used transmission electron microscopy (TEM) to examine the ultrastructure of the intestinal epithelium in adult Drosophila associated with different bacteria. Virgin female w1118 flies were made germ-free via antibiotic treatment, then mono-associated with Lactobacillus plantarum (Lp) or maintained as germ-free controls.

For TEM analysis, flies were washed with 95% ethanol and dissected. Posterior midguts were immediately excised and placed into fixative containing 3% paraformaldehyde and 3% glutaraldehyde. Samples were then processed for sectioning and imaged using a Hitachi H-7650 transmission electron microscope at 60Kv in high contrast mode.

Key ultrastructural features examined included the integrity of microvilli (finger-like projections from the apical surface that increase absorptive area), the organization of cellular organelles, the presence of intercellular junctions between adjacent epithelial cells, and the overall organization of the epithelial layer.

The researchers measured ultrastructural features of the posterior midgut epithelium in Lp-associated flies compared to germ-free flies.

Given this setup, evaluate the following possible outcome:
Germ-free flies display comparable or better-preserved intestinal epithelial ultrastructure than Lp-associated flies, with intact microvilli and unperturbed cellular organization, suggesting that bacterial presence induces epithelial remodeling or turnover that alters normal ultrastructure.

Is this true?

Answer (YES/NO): YES